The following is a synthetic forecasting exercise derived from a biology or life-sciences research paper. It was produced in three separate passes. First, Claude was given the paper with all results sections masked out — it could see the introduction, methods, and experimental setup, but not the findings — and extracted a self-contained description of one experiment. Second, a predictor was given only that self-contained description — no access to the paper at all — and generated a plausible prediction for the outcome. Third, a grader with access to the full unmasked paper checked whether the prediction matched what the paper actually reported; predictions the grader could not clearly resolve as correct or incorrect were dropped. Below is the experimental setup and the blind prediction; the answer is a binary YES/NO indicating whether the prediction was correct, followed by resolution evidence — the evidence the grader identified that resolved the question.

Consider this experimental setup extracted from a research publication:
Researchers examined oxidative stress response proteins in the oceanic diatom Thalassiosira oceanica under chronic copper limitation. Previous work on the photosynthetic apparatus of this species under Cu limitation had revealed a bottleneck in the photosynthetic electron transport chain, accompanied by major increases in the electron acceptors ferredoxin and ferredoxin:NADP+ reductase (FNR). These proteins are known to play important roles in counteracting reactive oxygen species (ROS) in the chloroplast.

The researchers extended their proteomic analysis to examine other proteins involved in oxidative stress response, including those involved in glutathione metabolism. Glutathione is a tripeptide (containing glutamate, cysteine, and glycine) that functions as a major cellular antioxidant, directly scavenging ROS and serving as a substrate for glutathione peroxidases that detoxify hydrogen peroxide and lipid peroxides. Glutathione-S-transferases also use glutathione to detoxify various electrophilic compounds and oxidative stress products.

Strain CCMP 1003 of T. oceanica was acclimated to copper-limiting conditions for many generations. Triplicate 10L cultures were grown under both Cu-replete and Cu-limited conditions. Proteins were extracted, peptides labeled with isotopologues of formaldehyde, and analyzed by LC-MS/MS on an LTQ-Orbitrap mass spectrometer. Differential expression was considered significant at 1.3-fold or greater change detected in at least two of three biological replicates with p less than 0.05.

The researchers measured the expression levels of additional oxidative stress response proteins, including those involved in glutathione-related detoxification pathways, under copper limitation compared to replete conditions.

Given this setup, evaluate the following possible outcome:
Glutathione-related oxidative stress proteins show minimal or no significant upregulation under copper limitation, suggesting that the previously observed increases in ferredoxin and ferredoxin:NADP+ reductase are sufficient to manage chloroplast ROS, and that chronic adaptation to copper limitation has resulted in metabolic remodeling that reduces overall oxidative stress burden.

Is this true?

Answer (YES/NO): NO